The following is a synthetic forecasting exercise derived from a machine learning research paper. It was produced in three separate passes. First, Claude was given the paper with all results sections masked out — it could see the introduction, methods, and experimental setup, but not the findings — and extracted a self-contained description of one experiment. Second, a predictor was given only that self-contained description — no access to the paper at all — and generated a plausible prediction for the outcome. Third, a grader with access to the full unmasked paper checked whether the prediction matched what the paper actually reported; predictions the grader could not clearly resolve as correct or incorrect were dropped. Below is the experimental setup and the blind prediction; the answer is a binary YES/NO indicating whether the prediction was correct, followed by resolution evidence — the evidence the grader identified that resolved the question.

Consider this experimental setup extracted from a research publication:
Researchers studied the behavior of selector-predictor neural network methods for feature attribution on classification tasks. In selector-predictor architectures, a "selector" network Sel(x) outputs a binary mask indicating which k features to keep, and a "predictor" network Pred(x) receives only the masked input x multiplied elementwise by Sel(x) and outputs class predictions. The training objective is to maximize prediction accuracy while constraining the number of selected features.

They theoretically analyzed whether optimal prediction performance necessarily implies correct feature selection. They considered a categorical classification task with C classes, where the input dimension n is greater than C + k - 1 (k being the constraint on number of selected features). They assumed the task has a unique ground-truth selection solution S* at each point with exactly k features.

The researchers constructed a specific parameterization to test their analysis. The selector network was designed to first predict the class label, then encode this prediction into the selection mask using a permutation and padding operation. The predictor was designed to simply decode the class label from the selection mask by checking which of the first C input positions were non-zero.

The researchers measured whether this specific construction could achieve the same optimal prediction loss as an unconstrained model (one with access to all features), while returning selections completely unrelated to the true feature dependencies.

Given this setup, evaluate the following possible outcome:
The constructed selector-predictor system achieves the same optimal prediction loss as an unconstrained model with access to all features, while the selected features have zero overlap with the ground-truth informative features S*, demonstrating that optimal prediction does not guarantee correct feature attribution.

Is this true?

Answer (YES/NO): NO